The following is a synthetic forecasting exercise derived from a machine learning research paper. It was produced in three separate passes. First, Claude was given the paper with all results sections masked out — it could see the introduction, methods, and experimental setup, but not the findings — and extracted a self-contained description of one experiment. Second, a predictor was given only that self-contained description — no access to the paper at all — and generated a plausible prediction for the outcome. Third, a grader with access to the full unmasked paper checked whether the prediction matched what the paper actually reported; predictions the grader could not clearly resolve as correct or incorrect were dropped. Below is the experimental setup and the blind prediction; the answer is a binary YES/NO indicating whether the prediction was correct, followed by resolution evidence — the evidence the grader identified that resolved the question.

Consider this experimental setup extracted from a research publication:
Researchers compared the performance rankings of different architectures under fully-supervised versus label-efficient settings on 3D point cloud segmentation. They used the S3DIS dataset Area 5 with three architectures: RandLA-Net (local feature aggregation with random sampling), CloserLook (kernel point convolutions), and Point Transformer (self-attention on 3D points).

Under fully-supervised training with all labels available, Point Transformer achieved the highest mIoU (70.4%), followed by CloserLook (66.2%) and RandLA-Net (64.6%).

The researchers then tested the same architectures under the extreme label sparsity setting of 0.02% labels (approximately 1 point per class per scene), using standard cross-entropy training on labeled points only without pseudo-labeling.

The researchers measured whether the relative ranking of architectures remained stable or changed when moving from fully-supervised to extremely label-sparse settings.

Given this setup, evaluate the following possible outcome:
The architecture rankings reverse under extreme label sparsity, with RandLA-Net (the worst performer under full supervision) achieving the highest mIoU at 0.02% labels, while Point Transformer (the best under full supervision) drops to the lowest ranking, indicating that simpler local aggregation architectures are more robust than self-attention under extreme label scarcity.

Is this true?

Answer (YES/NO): YES